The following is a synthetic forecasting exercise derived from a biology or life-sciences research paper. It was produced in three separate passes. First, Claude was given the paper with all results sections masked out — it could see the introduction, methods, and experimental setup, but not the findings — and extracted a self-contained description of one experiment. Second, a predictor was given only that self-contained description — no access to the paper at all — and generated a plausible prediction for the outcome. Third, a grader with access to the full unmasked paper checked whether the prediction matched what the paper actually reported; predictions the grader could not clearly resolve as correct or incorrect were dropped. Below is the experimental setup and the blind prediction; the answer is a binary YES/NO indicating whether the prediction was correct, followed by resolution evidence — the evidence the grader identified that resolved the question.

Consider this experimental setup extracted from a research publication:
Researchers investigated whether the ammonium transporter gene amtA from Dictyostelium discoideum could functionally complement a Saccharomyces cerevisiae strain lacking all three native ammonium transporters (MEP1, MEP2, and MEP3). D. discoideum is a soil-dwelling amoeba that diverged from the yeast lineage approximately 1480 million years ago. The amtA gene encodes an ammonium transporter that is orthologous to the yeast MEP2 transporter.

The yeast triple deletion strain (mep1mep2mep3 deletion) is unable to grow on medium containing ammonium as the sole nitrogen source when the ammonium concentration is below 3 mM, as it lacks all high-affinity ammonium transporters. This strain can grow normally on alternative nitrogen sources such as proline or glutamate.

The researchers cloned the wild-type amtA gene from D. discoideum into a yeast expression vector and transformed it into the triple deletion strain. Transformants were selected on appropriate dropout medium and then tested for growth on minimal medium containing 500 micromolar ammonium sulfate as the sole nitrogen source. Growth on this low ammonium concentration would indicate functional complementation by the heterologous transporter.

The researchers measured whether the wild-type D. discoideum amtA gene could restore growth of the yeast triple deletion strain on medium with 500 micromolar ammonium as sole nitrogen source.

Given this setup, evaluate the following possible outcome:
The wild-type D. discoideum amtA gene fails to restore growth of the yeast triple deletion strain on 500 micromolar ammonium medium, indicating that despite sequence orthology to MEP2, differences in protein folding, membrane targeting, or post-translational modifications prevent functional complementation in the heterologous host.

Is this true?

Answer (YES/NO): YES